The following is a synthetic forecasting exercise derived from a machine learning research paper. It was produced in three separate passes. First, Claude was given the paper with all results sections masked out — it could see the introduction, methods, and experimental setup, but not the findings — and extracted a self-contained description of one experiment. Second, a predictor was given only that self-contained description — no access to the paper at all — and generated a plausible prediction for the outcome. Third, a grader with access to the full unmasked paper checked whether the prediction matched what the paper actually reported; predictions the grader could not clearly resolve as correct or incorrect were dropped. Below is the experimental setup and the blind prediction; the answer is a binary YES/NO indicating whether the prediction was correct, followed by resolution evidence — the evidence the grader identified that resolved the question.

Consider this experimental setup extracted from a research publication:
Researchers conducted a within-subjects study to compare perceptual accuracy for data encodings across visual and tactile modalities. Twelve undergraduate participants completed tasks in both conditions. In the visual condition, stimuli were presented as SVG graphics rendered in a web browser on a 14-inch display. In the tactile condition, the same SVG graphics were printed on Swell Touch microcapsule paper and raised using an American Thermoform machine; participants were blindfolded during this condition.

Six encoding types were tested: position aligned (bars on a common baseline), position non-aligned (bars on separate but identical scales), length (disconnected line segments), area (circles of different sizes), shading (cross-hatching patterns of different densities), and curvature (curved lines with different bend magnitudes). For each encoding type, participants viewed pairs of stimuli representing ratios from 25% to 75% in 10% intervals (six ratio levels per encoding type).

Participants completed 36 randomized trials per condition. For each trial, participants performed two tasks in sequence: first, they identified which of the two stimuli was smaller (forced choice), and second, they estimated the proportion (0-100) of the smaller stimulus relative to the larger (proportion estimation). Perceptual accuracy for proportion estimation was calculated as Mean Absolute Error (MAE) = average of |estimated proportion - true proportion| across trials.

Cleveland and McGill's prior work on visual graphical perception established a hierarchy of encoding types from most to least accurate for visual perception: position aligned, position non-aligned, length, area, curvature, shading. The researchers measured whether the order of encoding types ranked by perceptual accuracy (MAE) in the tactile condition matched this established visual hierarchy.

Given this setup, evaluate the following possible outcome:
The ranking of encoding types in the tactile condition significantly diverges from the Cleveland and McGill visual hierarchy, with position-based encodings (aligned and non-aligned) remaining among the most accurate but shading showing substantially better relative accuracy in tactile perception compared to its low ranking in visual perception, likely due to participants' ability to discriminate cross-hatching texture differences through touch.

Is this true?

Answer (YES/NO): NO